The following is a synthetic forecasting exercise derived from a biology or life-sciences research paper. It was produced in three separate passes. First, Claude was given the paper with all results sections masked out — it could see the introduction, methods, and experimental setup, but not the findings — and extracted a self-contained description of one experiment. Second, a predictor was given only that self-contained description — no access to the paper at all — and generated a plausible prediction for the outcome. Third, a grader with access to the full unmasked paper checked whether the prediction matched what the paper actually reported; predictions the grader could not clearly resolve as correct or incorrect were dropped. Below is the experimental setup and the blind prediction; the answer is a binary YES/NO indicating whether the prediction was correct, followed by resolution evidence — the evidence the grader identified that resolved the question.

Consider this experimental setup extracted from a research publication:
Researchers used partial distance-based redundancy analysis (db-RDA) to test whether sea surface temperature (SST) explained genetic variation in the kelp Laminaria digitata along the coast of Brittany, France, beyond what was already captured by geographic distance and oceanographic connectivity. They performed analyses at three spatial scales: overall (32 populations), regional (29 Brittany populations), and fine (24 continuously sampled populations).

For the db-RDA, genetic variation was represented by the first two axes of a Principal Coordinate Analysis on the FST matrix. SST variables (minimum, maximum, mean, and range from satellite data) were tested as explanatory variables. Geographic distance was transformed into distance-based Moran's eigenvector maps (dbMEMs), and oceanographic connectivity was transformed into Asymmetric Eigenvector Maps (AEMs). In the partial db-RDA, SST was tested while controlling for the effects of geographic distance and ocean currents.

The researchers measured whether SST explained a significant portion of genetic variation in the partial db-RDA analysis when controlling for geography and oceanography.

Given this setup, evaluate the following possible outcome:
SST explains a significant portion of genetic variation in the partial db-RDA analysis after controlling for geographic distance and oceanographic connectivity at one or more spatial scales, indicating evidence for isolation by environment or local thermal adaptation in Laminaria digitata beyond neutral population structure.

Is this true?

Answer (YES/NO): YES